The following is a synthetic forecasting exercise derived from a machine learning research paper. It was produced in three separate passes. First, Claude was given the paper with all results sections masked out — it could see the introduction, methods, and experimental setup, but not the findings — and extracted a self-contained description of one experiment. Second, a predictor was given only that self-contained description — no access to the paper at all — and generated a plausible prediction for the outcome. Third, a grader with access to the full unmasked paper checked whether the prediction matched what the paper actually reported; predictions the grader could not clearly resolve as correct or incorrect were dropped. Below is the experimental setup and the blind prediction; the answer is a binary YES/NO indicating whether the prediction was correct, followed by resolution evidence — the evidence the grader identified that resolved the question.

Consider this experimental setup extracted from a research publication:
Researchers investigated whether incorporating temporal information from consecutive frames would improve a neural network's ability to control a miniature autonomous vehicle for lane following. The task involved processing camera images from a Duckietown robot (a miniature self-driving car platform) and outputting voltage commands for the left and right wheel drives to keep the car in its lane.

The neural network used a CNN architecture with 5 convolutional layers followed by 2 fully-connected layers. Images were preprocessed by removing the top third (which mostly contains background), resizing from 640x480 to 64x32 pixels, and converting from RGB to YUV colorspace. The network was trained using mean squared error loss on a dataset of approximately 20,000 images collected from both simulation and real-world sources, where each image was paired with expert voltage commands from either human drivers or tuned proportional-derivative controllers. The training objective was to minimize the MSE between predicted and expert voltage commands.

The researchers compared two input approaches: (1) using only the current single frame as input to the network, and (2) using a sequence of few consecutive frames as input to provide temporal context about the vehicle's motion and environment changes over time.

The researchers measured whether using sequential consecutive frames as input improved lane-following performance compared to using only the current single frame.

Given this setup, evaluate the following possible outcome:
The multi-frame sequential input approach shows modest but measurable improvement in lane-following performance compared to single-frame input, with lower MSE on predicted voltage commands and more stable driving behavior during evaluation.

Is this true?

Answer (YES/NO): NO